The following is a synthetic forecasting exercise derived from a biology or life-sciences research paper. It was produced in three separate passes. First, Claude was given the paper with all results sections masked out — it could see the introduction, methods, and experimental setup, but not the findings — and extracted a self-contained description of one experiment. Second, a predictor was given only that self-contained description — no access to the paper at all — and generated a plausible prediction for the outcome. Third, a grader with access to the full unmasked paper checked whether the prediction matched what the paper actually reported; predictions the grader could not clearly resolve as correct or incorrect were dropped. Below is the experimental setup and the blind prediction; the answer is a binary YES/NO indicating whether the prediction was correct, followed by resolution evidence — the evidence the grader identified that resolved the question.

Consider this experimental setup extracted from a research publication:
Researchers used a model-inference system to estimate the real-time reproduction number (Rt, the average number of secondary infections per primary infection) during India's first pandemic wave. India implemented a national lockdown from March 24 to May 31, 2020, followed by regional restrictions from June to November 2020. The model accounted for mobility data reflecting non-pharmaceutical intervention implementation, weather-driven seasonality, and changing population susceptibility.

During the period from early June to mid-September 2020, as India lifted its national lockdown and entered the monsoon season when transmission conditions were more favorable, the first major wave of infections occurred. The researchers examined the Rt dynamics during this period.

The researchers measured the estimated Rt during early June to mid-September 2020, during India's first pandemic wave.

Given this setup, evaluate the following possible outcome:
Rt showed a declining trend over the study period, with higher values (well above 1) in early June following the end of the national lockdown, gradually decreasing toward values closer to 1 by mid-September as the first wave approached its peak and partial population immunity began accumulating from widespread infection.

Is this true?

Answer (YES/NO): NO